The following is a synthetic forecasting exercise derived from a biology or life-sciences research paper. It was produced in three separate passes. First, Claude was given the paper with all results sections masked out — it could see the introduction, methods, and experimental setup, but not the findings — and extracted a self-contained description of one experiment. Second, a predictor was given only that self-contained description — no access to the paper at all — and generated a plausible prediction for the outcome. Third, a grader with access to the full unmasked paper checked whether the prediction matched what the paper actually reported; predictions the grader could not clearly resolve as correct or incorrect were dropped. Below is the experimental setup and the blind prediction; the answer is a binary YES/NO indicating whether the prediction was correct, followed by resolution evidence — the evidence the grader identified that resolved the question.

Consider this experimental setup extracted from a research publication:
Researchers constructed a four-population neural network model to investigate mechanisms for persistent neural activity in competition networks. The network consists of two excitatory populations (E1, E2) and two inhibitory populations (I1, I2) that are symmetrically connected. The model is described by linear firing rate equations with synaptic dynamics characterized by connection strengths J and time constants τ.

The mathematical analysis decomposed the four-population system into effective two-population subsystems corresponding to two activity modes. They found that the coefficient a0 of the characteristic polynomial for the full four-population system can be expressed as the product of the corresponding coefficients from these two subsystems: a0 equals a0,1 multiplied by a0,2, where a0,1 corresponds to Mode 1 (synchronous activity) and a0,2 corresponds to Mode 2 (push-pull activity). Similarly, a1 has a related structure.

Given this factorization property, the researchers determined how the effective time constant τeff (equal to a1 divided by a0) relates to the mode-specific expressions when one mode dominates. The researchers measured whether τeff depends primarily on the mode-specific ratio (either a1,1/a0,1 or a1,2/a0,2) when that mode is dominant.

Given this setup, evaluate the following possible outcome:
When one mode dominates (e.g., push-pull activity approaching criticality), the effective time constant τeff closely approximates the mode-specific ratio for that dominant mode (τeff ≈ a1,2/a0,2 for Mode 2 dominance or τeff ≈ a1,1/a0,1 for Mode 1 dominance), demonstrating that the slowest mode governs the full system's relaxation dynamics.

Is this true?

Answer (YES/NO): YES